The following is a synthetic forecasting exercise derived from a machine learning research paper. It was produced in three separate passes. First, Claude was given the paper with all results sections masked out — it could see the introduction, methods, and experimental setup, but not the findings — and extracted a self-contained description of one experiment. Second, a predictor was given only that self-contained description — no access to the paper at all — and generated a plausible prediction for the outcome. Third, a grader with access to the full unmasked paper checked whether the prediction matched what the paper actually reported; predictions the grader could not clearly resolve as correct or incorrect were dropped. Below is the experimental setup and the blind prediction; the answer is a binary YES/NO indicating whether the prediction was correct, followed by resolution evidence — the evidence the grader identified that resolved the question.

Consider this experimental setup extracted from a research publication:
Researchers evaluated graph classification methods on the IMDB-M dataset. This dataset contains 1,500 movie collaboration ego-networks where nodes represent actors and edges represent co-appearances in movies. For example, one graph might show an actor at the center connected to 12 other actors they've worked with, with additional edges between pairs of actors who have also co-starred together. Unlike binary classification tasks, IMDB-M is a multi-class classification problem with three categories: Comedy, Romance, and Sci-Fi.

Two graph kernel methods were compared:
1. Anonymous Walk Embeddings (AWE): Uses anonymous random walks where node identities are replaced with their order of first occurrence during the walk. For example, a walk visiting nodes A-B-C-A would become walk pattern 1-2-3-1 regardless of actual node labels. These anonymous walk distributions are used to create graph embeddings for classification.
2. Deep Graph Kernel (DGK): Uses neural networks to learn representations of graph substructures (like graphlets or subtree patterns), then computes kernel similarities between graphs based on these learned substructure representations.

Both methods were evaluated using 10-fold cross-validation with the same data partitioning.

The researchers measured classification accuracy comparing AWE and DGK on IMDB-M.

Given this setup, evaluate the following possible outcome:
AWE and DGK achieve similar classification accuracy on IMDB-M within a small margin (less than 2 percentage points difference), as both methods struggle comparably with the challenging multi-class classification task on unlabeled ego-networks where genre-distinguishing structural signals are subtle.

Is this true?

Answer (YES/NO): NO